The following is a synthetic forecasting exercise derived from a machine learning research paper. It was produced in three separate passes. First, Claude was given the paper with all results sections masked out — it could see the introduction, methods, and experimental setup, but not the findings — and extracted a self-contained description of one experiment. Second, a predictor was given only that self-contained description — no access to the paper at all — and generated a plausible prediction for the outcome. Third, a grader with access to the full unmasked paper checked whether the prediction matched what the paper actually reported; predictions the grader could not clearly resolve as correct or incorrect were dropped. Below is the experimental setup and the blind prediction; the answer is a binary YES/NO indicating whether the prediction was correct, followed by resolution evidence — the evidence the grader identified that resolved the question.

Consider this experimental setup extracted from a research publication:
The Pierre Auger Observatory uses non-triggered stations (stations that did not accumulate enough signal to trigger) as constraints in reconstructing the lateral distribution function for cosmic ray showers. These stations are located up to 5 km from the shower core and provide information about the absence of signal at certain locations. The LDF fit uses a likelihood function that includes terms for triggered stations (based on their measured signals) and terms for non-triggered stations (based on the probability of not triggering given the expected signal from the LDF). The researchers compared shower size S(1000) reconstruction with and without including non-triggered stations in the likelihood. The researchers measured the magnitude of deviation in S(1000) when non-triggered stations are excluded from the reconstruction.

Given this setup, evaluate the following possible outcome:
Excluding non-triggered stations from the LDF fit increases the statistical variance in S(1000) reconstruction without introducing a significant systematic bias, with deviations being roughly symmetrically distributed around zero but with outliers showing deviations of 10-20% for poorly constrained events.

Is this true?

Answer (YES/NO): NO